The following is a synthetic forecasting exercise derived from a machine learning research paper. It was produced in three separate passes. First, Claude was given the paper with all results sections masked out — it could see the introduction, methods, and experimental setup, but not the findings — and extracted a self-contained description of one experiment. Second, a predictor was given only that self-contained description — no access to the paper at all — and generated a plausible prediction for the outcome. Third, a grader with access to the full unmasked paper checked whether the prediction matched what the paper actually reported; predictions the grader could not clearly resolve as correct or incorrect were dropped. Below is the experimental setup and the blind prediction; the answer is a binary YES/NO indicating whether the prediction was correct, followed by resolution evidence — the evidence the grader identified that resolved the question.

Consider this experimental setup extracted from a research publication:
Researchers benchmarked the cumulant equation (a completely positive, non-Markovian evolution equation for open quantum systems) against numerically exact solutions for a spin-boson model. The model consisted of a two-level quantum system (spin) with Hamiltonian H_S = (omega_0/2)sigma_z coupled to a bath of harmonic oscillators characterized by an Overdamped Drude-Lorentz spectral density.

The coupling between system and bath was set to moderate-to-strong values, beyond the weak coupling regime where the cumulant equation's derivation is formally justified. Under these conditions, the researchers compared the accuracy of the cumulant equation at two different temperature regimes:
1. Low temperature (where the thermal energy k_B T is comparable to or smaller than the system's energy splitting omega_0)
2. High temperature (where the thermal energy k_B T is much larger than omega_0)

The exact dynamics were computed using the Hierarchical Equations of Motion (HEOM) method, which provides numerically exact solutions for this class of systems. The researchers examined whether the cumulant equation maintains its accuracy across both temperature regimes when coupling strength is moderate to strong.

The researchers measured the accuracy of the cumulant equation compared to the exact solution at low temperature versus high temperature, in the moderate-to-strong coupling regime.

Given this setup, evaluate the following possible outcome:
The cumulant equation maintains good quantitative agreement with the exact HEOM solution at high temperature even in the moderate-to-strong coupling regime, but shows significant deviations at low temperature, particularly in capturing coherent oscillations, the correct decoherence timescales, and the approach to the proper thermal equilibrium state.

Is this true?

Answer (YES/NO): NO